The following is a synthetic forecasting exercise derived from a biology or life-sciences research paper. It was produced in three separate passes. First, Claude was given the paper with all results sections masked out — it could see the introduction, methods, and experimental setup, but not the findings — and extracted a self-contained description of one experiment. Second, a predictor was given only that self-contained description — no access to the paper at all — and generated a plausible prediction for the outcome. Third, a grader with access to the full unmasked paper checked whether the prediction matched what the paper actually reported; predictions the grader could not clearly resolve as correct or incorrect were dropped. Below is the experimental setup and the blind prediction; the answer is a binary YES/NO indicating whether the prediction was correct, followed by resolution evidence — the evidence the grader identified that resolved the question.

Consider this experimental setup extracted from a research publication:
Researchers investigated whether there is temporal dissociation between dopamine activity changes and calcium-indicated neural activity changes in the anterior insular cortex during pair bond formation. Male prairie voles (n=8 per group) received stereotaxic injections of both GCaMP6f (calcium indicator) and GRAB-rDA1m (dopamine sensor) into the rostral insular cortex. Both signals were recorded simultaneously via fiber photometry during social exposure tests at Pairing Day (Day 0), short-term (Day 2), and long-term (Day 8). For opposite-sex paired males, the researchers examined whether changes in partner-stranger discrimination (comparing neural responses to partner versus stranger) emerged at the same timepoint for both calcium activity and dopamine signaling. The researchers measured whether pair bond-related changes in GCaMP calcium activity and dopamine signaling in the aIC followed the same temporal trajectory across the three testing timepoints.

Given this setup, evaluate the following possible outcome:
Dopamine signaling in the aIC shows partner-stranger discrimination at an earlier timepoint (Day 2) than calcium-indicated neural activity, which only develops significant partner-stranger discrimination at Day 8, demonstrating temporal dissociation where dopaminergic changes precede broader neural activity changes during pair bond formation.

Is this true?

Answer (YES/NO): NO